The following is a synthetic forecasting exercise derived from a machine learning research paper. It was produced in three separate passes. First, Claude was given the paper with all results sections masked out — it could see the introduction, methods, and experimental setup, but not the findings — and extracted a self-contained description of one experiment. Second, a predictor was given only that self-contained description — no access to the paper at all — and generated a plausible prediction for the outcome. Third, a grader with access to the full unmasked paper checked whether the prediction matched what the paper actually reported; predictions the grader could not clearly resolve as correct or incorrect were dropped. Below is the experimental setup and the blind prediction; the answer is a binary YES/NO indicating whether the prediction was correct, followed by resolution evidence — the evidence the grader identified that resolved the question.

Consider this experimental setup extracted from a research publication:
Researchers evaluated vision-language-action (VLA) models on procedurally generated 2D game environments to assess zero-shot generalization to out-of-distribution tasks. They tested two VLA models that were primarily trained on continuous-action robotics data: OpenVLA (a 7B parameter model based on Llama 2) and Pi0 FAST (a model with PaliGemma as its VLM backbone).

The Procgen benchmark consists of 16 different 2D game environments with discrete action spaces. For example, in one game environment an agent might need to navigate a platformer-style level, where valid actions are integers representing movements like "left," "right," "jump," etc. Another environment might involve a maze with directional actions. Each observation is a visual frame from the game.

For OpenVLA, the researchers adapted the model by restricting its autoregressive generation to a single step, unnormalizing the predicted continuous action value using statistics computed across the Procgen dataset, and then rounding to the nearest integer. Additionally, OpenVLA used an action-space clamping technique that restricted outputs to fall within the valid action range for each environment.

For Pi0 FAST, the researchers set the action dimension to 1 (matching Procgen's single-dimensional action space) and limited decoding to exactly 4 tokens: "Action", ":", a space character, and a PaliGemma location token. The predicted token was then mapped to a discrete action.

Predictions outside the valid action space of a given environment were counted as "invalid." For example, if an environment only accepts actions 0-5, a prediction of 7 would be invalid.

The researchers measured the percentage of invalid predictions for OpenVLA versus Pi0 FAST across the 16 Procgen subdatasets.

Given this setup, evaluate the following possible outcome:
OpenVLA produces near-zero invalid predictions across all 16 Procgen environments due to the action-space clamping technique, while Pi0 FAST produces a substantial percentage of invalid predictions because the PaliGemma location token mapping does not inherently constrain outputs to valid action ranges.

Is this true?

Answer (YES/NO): YES